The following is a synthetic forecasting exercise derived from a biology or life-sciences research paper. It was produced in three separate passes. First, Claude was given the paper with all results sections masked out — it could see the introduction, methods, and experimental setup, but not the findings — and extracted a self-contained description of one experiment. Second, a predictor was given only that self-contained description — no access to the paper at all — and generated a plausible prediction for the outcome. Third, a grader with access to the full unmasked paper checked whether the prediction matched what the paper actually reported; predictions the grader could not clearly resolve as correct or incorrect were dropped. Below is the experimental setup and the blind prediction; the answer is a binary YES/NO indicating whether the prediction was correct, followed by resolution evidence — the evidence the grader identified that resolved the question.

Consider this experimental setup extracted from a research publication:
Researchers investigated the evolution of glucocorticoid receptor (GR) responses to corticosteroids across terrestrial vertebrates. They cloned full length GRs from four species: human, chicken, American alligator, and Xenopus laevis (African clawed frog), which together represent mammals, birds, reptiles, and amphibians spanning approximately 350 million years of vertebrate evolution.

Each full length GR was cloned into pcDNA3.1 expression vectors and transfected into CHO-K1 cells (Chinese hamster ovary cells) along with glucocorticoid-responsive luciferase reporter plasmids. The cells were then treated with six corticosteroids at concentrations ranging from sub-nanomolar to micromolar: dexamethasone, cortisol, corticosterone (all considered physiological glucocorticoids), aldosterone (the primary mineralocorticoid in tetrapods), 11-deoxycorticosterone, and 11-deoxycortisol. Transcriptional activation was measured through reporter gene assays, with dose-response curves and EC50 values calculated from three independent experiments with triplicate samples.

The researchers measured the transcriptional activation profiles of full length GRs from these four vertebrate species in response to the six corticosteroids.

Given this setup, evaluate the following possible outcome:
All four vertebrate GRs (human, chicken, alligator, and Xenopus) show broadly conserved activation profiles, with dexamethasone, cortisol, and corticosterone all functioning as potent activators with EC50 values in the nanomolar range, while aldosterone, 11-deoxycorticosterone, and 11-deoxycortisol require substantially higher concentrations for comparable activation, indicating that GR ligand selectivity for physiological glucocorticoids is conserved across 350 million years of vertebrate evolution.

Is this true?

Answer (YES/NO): NO